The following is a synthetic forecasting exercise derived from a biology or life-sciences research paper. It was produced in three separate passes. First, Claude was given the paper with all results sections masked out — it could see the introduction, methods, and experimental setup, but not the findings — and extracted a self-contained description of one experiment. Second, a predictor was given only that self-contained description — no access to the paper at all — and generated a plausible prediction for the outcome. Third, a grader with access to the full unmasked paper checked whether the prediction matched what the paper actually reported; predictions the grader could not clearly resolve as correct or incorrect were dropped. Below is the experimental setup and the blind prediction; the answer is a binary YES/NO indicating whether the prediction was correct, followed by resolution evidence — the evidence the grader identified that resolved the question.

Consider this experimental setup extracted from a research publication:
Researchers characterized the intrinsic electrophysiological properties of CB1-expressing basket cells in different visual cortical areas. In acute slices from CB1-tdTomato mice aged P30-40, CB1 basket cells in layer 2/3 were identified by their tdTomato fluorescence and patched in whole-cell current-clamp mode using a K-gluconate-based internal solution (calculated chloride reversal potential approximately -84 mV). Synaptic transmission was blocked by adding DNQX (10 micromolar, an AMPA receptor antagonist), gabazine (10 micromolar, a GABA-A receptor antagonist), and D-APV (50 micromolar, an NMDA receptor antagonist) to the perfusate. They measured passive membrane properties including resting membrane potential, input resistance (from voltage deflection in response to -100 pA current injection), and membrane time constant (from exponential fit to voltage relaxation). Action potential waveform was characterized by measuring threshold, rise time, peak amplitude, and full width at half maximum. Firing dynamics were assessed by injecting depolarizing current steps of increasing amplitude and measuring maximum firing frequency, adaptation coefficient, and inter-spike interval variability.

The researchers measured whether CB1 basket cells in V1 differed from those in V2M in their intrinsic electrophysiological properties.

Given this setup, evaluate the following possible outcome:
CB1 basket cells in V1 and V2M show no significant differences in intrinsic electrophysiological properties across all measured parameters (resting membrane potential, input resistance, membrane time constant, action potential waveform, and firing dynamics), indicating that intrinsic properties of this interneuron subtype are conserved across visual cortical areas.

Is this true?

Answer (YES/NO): YES